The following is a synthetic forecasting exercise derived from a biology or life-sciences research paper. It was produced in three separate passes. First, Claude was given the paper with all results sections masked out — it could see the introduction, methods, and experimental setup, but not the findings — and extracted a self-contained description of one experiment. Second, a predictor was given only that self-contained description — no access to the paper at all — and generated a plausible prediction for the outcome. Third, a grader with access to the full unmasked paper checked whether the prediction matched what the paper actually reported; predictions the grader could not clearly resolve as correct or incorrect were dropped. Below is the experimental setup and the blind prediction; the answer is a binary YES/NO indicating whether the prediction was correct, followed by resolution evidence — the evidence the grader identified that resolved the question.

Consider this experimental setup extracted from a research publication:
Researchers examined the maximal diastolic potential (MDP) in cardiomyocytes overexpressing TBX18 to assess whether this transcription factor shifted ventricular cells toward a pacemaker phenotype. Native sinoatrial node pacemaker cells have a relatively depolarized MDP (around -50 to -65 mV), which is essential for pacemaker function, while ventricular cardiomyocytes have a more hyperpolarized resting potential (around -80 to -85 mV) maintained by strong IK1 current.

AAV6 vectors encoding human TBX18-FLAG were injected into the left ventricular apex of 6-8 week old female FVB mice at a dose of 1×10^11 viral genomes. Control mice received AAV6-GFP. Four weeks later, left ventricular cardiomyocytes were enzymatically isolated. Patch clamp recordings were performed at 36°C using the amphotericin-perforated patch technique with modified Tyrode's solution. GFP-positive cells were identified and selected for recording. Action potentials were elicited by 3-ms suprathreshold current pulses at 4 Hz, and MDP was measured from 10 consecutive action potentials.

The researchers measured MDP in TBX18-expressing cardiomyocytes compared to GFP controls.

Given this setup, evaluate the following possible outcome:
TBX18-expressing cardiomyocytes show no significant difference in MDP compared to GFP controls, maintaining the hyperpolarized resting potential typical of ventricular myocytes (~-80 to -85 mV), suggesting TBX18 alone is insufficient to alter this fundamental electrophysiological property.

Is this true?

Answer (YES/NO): NO